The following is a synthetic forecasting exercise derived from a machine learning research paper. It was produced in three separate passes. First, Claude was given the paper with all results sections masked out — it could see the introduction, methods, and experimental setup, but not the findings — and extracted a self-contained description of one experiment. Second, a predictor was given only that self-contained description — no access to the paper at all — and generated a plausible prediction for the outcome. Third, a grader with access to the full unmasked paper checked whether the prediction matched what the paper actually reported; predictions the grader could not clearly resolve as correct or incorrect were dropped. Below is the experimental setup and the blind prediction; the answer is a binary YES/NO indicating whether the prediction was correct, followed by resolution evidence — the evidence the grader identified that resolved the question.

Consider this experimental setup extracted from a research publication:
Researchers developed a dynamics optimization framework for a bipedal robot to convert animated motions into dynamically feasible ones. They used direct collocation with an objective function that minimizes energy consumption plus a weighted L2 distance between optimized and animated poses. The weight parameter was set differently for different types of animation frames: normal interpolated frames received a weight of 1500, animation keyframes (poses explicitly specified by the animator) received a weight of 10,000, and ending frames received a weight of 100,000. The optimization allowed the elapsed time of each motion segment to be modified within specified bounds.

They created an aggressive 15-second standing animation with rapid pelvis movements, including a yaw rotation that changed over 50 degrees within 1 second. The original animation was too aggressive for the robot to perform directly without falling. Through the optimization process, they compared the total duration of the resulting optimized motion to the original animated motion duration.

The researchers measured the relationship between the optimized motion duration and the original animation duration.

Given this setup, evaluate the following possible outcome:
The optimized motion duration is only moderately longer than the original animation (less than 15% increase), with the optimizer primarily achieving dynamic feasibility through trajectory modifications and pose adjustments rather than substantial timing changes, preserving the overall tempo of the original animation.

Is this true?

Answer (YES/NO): NO